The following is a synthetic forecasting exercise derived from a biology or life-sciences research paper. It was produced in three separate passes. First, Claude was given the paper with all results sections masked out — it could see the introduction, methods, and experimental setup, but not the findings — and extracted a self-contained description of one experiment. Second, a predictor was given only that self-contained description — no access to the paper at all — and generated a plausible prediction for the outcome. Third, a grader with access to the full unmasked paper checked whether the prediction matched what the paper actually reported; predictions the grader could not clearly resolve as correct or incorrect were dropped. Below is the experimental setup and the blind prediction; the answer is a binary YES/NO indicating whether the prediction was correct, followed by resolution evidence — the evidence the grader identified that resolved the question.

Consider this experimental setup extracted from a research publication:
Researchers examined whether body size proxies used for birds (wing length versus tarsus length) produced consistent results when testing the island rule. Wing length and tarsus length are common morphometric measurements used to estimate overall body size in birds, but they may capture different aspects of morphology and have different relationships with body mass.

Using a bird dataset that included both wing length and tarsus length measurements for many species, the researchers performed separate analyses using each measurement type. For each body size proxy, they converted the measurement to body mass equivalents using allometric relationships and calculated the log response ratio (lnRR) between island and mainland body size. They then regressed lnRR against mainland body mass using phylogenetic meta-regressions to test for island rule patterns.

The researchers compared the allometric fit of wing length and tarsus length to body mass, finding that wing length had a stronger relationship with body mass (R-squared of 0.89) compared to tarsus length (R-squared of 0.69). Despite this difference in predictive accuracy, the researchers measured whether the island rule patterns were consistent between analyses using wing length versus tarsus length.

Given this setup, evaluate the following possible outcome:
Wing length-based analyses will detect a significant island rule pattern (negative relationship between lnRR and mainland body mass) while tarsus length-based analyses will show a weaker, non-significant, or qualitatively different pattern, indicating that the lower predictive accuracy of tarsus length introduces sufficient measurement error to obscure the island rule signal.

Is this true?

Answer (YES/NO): NO